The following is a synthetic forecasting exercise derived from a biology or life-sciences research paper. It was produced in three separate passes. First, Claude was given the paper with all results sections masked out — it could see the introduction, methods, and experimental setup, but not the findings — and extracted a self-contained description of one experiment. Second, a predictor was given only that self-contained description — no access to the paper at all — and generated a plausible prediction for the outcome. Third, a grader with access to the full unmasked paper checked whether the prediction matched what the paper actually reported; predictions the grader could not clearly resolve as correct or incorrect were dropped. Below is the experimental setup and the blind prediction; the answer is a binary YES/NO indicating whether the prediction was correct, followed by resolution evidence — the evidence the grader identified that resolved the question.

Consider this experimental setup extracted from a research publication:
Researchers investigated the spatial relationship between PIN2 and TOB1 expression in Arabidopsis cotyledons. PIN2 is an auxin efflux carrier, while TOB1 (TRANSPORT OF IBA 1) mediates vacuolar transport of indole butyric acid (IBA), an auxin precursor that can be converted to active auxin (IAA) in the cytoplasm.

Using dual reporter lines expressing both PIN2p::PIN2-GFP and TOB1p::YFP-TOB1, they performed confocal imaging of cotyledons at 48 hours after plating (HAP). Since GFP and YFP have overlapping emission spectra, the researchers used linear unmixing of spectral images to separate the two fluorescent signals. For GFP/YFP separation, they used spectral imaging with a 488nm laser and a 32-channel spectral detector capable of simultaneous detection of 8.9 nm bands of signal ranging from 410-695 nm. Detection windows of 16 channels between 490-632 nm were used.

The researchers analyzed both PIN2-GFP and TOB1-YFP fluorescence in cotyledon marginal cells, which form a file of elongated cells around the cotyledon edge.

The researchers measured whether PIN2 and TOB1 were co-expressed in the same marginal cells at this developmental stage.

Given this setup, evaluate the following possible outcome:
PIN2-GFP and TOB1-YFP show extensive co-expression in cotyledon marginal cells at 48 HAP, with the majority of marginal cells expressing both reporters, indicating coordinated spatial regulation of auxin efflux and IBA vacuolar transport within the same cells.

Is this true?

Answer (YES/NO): NO